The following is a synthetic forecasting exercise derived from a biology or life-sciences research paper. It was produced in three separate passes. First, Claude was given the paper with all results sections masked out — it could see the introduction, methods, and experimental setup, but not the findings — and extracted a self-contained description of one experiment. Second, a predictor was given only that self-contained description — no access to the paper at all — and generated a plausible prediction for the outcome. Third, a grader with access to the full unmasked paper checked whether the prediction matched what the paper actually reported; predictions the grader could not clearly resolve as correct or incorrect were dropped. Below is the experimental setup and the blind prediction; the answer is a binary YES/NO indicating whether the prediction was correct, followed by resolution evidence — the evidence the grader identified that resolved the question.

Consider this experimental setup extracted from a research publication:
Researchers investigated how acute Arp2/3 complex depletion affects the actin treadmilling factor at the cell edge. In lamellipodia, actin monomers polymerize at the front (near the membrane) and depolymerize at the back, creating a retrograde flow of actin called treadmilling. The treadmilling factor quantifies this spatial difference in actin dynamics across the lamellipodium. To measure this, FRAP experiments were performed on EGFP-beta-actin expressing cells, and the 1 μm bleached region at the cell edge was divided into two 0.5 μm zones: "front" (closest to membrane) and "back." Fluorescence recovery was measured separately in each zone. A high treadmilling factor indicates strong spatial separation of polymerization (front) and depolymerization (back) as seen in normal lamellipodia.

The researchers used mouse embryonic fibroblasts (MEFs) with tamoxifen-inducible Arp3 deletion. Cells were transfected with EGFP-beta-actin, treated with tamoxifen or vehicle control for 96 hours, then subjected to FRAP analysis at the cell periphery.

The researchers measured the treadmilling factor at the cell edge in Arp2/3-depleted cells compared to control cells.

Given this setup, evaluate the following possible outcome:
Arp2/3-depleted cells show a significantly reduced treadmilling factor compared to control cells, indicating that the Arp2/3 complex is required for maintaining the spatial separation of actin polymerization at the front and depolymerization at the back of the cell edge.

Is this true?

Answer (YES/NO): YES